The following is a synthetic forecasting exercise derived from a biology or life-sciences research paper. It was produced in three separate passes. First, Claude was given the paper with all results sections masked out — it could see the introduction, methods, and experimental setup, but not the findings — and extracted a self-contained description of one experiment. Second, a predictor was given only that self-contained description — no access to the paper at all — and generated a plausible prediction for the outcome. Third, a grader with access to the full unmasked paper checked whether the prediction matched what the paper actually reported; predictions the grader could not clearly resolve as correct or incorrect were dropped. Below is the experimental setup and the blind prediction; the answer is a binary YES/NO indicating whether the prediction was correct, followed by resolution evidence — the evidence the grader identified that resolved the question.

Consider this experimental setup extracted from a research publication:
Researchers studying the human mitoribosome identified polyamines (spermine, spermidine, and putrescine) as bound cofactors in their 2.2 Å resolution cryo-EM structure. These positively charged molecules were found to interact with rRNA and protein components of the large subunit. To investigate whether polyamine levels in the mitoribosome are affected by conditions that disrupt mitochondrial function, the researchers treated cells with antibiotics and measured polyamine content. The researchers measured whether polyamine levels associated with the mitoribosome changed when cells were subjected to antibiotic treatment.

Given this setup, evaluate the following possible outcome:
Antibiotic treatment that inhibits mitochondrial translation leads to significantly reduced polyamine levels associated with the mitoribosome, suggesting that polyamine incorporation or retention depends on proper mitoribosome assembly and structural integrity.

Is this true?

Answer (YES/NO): YES